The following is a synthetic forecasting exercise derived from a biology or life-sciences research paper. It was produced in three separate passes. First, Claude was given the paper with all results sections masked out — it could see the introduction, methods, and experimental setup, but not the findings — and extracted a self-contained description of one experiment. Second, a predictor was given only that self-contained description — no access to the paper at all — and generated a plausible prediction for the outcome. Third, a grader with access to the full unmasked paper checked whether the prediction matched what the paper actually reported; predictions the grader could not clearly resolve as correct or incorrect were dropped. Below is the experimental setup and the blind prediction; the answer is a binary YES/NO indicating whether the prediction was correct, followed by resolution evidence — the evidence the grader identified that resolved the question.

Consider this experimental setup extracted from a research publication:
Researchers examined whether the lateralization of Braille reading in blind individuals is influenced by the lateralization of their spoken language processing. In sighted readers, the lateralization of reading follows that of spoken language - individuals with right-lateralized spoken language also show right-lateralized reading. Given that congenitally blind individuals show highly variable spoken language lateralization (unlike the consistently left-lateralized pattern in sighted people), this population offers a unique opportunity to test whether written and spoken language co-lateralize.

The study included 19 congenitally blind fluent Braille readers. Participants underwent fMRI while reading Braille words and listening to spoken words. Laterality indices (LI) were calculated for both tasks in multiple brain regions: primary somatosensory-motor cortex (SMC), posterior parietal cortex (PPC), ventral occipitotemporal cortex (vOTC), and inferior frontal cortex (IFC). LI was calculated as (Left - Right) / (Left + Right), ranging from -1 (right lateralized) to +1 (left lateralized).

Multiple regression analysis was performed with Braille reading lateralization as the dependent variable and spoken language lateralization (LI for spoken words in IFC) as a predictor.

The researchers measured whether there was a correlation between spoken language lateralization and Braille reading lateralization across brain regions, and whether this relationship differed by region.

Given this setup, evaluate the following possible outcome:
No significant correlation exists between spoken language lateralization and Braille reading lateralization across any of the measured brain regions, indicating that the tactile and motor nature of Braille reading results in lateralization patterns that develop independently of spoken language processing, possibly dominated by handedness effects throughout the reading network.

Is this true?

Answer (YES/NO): NO